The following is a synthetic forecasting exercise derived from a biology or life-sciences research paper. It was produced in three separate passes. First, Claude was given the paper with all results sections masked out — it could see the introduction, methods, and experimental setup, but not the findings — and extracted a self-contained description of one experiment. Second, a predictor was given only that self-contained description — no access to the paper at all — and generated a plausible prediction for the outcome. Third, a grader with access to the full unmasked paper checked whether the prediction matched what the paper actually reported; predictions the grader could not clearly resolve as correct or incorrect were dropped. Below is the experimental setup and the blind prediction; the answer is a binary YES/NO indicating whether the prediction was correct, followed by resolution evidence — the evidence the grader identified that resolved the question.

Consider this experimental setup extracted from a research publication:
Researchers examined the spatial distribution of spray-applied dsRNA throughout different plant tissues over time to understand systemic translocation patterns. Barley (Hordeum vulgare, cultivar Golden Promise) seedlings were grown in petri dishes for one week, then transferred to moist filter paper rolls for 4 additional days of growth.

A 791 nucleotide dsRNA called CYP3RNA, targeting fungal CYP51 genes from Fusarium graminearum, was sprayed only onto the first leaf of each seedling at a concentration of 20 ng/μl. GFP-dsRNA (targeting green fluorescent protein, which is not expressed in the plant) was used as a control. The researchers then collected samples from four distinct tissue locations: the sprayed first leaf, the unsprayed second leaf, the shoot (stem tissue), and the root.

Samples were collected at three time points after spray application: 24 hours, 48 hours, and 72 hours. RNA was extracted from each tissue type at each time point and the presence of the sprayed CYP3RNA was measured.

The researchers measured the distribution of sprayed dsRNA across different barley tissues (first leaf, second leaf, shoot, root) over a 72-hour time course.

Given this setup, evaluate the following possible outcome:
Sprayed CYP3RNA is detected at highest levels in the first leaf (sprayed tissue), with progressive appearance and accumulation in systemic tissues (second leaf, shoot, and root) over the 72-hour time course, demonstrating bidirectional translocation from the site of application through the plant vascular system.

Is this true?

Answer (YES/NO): NO